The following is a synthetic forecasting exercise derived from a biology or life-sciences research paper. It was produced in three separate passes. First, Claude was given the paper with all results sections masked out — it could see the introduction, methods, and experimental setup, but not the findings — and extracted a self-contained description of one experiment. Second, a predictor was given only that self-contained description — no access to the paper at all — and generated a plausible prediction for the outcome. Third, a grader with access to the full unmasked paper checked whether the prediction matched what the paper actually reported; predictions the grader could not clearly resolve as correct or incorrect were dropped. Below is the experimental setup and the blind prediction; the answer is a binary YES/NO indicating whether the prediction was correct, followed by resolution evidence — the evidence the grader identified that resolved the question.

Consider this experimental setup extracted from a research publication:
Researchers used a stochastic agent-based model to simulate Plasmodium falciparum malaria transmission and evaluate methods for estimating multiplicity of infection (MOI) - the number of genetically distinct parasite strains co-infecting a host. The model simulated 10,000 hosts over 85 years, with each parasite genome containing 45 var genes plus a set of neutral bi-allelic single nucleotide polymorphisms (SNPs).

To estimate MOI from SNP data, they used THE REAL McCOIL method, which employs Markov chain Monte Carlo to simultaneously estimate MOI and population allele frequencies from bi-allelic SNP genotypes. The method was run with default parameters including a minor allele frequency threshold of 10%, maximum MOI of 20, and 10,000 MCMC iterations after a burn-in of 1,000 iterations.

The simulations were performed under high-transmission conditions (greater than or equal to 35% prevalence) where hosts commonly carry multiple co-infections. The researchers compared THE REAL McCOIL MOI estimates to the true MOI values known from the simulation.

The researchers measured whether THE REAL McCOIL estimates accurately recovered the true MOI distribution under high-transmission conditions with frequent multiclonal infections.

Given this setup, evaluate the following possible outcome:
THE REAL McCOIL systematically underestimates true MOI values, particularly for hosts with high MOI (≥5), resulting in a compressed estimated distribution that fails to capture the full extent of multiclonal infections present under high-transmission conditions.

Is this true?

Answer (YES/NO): NO